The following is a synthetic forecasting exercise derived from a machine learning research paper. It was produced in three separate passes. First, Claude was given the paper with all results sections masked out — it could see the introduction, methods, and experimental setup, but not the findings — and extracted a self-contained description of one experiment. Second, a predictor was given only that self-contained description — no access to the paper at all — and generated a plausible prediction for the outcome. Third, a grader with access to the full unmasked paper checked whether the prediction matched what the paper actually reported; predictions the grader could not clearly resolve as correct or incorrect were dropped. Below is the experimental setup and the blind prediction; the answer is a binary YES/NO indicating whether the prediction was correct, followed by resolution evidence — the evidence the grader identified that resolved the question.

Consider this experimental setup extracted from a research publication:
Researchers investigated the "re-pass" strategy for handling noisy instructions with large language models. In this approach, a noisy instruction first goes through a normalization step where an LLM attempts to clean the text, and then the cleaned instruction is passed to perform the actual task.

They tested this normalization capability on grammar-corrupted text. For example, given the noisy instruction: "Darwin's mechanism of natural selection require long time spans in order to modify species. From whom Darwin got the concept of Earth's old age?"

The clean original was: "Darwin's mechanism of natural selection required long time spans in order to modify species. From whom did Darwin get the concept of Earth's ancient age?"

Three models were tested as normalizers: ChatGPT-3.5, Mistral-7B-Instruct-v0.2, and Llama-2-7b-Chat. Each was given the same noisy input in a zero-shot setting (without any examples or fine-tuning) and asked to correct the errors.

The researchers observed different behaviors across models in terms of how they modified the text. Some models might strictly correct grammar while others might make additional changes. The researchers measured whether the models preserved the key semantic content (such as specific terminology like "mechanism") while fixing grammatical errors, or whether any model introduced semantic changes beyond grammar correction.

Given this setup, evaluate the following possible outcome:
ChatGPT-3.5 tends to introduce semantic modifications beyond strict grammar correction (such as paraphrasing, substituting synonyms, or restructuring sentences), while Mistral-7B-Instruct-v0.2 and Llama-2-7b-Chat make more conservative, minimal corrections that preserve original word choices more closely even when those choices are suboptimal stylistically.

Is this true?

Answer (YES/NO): NO